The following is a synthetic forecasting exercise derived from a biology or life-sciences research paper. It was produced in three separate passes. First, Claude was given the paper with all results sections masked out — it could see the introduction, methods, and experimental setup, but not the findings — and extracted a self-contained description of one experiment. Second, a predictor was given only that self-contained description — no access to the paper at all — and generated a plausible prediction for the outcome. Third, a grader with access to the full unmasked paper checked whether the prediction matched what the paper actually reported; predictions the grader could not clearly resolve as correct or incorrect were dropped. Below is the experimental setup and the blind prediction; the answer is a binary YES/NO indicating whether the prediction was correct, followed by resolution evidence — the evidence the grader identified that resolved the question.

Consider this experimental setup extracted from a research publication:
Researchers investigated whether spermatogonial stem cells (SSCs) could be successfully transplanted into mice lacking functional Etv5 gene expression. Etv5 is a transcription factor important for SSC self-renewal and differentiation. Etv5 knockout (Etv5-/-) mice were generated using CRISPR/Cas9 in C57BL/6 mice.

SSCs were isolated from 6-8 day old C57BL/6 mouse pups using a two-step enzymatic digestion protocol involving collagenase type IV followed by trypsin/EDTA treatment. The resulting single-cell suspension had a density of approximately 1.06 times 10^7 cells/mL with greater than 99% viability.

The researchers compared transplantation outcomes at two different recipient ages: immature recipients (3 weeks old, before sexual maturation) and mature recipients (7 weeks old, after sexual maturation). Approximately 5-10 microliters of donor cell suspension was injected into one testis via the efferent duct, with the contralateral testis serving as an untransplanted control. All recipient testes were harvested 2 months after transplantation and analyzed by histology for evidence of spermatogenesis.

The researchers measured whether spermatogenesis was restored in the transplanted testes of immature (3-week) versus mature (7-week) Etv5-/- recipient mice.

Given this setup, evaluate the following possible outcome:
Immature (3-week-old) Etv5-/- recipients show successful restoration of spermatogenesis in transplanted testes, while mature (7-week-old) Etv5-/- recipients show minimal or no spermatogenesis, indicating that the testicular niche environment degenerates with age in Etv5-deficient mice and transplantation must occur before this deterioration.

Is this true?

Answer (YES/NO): YES